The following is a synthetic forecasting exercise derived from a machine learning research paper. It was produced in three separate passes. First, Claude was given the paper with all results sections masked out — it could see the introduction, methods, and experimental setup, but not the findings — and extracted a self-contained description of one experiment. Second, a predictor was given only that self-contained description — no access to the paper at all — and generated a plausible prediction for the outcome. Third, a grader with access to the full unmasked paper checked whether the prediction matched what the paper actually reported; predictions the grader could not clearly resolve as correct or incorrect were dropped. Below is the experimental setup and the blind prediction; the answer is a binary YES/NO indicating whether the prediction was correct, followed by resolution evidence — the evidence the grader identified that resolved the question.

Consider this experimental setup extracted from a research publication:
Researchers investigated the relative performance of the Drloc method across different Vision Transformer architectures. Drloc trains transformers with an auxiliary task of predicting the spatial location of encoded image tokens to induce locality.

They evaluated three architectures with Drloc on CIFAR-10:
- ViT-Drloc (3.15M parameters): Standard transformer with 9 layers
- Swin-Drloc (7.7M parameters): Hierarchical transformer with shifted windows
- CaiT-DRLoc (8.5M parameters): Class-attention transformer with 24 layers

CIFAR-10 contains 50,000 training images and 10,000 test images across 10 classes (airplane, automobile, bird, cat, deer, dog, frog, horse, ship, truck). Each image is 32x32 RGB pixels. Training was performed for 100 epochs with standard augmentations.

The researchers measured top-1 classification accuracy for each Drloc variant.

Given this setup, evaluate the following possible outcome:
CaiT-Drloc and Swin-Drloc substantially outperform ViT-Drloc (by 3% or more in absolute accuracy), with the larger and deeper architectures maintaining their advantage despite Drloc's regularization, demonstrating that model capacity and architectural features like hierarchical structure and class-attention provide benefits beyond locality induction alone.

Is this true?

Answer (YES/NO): NO